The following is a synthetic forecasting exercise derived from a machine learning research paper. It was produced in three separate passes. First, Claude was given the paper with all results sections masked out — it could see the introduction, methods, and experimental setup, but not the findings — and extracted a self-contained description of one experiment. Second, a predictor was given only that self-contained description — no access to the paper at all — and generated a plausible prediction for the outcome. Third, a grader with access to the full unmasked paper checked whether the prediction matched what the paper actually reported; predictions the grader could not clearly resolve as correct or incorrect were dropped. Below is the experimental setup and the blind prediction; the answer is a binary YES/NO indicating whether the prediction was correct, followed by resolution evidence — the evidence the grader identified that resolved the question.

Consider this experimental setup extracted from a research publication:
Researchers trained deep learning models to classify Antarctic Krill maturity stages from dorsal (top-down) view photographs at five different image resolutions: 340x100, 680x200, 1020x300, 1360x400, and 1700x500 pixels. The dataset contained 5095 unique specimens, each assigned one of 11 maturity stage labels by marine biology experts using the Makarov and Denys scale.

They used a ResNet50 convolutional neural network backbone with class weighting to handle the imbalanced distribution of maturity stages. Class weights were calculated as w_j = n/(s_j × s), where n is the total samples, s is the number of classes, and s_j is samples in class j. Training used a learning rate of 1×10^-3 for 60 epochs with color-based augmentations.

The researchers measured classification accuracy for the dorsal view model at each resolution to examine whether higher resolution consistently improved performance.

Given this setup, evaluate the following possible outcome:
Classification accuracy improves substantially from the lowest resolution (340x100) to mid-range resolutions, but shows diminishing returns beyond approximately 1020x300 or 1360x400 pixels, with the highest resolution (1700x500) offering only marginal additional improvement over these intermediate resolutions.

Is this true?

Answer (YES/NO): NO